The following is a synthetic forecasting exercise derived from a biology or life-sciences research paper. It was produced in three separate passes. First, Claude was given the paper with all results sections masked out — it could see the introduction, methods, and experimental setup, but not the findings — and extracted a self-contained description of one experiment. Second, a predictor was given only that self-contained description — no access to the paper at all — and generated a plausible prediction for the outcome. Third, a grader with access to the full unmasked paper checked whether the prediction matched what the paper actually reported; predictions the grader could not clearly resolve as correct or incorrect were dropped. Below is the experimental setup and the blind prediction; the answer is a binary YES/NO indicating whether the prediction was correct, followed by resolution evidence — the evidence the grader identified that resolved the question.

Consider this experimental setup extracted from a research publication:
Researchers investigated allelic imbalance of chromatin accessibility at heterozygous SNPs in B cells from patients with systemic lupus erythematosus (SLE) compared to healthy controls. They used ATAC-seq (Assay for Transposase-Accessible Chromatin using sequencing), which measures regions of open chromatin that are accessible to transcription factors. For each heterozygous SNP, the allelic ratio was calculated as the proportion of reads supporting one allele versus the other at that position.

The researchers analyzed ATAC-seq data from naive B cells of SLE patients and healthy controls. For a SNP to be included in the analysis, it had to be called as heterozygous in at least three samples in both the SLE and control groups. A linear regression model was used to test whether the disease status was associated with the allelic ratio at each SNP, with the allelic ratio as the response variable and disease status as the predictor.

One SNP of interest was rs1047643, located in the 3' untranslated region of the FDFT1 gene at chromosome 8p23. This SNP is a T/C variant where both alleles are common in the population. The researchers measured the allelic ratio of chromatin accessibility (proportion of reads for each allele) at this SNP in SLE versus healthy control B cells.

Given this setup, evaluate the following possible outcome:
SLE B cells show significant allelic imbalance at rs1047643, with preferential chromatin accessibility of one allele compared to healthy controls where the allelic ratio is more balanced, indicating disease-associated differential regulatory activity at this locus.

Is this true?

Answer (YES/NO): YES